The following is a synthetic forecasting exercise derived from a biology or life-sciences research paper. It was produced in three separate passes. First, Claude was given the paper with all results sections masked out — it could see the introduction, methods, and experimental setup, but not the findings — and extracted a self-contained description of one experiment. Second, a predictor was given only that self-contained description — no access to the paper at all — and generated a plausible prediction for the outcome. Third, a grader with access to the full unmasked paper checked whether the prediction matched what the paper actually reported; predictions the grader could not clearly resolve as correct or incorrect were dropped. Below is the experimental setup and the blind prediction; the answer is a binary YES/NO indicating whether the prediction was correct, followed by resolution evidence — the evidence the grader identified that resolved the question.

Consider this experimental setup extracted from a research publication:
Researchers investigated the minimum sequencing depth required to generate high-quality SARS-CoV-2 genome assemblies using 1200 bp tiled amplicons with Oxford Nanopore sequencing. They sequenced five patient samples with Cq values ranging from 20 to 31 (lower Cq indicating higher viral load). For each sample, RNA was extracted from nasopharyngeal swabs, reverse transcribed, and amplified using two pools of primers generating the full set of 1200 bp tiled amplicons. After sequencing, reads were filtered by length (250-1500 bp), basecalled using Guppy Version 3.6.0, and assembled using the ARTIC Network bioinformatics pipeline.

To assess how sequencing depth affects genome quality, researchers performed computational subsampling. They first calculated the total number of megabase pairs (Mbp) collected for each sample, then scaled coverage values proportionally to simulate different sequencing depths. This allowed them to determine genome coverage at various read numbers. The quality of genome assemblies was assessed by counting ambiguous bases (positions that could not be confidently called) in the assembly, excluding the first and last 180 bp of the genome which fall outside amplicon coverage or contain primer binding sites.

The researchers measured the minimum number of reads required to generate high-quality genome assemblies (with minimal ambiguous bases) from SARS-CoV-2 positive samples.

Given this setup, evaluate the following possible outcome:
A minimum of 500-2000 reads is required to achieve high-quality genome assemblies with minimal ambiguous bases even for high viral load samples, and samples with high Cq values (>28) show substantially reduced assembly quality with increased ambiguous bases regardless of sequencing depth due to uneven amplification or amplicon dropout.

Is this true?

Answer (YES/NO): NO